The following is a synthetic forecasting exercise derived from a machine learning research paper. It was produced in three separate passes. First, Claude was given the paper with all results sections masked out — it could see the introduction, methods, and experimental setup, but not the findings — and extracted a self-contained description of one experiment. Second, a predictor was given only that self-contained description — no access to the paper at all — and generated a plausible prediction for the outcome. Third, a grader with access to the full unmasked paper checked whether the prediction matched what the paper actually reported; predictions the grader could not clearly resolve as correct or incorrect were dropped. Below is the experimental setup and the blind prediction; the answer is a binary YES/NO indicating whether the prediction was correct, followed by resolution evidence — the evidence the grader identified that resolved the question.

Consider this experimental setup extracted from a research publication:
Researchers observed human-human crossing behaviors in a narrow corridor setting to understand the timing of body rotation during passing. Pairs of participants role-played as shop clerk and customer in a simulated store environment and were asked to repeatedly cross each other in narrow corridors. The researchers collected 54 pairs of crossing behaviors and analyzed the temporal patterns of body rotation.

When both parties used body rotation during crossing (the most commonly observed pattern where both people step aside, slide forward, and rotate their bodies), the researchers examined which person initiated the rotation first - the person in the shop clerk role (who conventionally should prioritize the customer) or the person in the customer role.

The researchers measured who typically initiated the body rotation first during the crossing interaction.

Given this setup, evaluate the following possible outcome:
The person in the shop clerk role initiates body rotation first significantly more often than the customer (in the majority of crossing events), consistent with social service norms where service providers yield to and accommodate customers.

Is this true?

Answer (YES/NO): YES